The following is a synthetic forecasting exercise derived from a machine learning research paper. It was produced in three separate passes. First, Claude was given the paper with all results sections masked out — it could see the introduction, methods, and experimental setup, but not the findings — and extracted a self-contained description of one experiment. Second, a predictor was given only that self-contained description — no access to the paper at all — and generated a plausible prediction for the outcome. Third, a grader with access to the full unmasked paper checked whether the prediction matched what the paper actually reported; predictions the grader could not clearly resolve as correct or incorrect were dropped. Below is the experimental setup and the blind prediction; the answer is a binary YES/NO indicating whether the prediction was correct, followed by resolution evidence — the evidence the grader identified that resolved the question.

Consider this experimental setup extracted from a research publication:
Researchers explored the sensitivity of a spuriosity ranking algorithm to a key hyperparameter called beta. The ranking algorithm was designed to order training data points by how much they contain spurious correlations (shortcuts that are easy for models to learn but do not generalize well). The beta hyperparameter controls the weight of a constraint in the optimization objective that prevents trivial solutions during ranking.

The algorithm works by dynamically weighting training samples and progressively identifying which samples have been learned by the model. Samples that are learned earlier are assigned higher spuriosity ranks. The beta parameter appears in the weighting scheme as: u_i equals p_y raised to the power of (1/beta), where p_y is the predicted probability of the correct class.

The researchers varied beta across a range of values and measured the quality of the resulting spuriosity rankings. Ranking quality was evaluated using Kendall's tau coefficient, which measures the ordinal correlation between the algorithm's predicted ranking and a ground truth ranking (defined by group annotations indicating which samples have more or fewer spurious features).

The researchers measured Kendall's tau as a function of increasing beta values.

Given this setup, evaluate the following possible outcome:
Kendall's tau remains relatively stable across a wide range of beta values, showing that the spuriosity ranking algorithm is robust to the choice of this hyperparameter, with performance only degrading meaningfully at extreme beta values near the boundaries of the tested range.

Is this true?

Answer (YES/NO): NO